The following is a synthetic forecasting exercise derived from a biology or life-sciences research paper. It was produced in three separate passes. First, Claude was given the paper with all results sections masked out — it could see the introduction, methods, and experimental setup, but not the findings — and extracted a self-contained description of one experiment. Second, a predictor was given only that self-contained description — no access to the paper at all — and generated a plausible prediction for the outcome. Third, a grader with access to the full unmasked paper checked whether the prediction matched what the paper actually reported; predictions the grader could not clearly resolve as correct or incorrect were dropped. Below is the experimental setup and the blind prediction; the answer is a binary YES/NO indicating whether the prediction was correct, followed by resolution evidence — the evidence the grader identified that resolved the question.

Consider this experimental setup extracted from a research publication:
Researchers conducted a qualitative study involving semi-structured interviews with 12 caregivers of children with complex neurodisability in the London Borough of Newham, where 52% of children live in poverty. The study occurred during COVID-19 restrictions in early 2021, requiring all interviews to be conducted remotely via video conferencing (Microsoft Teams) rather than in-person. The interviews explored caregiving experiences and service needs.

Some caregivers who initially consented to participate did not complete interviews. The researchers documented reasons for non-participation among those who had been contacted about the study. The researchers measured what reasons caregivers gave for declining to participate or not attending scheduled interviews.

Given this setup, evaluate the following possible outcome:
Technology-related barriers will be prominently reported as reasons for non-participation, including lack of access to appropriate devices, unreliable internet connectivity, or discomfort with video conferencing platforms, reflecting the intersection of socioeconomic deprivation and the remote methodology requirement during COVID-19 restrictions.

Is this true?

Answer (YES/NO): NO